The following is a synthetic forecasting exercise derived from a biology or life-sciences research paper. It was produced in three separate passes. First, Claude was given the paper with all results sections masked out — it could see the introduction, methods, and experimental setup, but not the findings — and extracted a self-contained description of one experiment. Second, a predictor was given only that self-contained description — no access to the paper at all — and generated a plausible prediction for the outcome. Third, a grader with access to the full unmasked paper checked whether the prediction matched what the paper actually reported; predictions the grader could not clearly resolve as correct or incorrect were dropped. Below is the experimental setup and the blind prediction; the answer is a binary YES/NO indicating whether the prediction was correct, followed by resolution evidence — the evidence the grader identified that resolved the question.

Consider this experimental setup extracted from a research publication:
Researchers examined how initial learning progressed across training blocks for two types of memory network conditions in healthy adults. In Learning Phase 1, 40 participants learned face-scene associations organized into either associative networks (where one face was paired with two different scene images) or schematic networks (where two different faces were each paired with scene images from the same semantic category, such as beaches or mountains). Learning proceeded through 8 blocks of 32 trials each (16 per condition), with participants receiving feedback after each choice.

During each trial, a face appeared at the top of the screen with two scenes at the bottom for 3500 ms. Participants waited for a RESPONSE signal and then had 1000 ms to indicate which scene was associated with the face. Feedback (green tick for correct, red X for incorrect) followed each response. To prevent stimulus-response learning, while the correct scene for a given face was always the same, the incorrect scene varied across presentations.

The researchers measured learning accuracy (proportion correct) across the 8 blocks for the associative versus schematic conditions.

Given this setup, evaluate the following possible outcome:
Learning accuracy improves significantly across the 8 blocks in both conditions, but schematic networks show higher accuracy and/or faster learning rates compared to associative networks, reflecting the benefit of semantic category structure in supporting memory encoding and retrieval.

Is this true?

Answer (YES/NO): NO